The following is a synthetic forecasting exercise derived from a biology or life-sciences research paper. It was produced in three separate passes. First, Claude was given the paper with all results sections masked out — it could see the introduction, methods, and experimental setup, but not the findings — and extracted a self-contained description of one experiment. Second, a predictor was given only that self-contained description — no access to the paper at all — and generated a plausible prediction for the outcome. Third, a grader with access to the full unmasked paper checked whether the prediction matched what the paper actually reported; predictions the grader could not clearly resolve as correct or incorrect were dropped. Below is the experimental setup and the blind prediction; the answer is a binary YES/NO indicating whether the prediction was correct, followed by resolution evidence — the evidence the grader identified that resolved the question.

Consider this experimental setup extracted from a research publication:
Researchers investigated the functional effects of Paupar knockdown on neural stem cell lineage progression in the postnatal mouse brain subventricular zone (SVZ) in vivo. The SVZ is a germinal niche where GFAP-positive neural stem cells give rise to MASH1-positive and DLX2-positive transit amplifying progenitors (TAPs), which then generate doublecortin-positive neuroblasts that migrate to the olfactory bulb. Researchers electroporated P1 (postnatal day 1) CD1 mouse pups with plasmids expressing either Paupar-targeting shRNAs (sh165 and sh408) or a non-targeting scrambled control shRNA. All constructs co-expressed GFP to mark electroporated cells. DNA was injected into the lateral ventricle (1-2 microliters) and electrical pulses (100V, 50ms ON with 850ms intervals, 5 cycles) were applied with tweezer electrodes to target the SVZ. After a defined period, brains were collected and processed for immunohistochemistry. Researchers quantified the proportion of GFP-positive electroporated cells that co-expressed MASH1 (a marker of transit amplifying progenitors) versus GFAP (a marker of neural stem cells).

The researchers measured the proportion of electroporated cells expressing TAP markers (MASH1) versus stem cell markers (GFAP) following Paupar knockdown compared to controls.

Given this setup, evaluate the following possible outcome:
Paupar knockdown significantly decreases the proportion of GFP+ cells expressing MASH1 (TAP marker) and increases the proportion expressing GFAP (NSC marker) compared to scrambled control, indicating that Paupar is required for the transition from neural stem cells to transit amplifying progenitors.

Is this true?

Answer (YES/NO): NO